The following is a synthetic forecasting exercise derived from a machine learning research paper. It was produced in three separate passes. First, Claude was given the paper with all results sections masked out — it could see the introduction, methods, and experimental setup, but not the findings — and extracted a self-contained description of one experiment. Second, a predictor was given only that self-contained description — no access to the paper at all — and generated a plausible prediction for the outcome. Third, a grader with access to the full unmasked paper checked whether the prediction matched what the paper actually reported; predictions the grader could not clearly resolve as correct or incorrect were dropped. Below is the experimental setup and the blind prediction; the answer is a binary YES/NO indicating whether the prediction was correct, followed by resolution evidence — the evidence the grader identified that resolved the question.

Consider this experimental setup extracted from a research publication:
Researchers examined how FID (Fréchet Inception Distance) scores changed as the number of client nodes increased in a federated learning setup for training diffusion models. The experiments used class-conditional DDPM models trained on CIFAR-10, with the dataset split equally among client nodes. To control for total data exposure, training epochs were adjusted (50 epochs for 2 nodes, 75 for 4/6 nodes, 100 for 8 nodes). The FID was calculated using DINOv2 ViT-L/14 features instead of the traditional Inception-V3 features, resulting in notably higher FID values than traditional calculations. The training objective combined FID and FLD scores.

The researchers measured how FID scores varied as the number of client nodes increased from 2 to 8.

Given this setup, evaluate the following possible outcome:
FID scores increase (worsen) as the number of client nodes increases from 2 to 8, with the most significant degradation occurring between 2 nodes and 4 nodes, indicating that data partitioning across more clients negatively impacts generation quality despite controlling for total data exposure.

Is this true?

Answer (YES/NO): YES